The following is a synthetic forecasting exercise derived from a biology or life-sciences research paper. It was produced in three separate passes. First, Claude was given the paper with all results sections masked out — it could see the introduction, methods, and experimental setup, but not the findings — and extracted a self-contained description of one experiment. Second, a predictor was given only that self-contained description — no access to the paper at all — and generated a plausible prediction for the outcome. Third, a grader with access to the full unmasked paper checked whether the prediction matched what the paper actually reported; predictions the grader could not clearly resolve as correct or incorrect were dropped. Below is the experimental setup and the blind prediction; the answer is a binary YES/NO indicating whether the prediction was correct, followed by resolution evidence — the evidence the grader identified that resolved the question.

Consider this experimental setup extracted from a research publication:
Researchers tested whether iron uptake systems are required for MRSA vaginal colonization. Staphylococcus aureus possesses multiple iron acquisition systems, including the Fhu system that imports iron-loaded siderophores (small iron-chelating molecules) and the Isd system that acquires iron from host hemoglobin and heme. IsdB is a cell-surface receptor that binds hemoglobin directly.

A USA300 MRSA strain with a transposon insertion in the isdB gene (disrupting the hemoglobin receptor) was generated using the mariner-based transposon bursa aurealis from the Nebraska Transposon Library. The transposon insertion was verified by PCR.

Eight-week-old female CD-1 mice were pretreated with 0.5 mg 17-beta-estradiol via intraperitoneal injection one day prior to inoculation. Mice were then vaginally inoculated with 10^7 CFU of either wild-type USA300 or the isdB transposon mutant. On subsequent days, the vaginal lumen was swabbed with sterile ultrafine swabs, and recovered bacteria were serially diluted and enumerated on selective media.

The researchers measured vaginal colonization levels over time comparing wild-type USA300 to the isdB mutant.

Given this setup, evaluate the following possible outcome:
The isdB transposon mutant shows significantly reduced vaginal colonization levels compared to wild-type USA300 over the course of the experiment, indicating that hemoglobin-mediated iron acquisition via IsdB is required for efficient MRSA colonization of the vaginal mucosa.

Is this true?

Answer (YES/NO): YES